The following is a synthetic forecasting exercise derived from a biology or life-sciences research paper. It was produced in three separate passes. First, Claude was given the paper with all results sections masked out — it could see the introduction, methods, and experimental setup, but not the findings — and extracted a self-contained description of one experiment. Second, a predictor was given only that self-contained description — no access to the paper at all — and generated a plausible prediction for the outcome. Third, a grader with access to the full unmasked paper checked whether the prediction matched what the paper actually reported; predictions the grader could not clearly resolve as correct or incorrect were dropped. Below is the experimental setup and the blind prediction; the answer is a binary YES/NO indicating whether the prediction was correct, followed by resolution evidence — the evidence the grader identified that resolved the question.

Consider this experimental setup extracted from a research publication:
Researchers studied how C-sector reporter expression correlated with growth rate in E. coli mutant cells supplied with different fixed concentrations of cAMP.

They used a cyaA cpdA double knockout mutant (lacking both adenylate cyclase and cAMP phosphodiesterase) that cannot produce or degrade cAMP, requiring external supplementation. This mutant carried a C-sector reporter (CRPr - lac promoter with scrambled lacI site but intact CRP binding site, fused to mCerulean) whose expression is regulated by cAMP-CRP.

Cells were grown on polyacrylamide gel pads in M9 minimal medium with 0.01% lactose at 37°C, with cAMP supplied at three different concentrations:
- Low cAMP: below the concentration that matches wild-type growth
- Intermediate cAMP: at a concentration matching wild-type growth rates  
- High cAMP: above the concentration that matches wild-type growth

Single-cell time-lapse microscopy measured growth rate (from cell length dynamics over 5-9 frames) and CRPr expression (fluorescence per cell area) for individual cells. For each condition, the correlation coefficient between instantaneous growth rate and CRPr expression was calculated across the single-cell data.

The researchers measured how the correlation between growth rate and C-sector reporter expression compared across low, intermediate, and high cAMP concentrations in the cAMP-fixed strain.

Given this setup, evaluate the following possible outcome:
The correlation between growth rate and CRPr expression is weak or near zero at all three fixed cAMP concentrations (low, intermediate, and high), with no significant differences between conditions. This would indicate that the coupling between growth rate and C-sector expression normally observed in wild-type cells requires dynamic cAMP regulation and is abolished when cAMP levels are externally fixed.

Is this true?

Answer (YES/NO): NO